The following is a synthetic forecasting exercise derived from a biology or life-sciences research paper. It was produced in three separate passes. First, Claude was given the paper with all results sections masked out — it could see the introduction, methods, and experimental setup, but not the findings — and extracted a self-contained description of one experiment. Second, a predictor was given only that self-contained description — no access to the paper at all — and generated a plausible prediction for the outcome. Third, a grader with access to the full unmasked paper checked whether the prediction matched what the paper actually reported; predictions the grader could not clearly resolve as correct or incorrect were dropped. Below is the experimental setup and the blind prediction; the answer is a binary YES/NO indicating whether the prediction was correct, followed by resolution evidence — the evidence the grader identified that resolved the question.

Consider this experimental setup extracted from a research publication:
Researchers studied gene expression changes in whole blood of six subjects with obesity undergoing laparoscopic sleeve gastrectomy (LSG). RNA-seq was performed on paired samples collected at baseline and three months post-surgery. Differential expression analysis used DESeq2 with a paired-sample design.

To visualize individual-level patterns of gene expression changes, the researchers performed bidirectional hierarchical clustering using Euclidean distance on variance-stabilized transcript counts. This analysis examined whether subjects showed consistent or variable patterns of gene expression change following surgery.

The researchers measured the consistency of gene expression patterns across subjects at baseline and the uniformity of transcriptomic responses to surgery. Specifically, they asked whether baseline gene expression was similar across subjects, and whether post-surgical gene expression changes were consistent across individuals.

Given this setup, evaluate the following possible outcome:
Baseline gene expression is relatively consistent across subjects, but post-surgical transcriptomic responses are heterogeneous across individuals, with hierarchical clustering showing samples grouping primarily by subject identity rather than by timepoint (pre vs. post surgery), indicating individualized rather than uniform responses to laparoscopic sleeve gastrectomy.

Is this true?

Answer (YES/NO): NO